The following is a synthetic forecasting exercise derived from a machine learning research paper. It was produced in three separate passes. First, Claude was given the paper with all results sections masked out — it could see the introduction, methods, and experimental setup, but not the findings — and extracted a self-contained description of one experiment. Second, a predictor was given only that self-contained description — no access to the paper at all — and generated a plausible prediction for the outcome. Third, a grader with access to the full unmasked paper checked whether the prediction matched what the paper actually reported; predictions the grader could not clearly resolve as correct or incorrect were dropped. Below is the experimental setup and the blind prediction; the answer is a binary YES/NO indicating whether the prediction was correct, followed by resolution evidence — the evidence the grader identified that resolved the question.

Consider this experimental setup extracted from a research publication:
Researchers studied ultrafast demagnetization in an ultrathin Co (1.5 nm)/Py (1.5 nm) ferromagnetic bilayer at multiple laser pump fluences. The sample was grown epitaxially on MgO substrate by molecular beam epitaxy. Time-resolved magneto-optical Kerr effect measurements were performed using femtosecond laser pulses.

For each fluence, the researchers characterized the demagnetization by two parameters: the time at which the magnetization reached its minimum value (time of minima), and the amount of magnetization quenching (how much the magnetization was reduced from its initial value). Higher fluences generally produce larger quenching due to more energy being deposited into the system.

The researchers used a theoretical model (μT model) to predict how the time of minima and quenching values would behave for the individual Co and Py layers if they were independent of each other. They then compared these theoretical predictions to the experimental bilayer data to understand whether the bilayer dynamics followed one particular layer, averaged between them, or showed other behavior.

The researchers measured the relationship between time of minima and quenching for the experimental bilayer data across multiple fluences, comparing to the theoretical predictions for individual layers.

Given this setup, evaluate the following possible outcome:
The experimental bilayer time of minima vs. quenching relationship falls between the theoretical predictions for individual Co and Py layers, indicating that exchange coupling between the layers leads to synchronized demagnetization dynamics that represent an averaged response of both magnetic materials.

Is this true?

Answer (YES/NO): NO